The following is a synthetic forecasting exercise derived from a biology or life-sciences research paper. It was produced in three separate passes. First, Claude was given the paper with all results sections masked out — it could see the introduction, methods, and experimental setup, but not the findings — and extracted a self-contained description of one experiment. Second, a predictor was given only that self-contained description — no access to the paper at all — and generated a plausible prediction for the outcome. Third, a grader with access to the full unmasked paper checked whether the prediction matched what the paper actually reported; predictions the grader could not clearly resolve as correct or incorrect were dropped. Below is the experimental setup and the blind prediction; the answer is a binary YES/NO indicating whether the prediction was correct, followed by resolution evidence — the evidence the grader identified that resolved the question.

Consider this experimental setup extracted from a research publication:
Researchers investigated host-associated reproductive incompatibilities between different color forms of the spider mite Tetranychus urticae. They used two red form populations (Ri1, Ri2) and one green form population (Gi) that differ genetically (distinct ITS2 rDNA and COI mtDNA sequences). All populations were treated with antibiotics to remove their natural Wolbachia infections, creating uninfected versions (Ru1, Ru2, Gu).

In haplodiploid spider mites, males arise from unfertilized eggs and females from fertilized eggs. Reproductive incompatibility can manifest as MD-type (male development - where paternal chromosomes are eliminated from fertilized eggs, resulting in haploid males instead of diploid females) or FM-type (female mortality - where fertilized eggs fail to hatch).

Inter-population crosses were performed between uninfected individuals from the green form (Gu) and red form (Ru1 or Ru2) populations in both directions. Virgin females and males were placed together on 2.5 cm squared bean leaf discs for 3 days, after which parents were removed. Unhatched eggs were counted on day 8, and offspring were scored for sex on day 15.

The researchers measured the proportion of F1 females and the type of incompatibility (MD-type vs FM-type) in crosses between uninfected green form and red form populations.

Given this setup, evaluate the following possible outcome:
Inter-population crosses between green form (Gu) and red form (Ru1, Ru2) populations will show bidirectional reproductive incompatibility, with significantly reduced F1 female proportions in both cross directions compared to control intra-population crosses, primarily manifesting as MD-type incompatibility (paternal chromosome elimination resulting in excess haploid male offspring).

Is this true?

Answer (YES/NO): NO